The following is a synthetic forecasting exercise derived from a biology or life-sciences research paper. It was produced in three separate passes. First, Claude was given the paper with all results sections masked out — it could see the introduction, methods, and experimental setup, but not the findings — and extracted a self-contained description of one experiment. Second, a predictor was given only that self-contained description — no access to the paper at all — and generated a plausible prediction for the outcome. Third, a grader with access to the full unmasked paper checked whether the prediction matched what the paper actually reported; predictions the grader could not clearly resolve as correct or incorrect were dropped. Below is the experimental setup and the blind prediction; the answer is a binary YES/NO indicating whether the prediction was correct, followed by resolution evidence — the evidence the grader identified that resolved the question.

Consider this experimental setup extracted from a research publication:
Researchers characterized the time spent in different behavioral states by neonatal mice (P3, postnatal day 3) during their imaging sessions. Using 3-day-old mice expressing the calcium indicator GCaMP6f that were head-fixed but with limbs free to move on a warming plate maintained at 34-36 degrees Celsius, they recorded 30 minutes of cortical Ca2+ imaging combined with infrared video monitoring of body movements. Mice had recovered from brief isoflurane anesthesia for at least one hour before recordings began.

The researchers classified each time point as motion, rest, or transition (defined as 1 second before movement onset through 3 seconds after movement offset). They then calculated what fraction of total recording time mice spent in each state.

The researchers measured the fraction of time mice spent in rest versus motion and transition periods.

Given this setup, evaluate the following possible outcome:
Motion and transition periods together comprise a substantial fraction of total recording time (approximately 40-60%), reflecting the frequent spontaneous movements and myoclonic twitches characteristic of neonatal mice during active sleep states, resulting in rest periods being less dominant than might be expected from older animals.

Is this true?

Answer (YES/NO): NO